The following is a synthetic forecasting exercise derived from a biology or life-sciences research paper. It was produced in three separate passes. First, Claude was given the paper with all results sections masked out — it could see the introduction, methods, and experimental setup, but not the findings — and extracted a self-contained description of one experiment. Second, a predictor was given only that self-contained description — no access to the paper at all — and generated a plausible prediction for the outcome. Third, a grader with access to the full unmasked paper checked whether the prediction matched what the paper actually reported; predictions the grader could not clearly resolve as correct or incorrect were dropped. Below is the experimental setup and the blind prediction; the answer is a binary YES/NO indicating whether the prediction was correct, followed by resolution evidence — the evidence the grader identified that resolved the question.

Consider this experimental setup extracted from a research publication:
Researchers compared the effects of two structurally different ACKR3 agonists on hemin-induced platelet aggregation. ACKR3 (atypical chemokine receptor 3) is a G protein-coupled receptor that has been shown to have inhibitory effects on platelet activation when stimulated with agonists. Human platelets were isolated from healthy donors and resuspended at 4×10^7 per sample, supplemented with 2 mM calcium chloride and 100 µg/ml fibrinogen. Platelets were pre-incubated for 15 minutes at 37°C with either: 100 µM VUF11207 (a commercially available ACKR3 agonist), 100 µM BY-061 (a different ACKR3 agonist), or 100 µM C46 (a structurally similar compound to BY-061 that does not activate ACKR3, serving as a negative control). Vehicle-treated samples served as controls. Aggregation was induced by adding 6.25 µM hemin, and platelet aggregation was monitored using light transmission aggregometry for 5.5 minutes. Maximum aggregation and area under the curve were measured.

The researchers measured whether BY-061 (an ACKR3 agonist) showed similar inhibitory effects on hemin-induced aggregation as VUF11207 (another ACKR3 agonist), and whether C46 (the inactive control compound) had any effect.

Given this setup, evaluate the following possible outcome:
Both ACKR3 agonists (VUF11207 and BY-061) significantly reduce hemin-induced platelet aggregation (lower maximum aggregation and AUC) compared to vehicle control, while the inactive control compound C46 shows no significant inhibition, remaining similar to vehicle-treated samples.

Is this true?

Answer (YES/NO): YES